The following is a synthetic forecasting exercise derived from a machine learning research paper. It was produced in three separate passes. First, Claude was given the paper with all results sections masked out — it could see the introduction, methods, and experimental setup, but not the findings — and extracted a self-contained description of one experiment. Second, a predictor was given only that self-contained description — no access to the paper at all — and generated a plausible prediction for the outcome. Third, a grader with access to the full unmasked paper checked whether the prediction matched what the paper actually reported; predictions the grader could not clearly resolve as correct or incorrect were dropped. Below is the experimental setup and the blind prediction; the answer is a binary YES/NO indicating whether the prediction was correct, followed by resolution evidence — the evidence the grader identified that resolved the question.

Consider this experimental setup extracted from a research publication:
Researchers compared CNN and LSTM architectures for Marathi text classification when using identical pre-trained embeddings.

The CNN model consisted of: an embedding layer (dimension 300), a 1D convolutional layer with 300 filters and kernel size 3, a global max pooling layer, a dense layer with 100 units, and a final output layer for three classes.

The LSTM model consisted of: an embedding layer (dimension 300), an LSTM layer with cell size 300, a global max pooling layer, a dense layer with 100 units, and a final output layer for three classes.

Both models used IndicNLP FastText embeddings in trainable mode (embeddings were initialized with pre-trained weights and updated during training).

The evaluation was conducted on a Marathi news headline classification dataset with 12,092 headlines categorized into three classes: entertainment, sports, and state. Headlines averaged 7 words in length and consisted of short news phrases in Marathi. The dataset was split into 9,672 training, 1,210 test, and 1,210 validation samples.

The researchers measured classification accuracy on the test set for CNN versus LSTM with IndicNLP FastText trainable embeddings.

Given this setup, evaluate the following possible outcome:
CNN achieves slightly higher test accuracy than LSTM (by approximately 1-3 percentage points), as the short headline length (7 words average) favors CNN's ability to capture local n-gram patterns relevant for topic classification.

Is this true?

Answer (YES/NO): NO